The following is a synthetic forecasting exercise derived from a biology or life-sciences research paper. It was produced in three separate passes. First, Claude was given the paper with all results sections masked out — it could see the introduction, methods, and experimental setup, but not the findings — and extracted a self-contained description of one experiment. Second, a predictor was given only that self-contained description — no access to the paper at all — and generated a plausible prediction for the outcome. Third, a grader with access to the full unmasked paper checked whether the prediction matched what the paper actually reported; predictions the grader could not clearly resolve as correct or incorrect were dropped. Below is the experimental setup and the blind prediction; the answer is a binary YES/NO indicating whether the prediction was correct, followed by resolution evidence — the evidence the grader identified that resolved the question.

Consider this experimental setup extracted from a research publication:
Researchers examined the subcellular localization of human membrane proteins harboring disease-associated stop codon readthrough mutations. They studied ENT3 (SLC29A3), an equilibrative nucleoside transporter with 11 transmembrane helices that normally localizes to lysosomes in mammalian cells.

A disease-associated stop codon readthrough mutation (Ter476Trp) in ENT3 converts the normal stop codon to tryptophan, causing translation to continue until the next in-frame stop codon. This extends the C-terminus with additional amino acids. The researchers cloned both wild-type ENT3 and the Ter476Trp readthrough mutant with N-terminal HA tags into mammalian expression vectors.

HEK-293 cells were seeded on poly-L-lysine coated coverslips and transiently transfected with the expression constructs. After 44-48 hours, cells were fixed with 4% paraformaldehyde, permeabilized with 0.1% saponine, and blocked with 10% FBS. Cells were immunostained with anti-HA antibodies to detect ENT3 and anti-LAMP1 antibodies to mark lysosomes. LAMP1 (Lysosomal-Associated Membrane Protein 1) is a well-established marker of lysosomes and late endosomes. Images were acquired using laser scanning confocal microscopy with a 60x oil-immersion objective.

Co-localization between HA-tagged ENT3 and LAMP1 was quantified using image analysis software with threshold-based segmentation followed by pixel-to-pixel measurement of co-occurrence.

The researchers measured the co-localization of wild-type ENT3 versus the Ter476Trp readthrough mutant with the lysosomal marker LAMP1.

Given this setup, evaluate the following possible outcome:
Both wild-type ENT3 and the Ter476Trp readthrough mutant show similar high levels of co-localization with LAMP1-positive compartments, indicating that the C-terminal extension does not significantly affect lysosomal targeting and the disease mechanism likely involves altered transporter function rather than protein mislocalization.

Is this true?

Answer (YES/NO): NO